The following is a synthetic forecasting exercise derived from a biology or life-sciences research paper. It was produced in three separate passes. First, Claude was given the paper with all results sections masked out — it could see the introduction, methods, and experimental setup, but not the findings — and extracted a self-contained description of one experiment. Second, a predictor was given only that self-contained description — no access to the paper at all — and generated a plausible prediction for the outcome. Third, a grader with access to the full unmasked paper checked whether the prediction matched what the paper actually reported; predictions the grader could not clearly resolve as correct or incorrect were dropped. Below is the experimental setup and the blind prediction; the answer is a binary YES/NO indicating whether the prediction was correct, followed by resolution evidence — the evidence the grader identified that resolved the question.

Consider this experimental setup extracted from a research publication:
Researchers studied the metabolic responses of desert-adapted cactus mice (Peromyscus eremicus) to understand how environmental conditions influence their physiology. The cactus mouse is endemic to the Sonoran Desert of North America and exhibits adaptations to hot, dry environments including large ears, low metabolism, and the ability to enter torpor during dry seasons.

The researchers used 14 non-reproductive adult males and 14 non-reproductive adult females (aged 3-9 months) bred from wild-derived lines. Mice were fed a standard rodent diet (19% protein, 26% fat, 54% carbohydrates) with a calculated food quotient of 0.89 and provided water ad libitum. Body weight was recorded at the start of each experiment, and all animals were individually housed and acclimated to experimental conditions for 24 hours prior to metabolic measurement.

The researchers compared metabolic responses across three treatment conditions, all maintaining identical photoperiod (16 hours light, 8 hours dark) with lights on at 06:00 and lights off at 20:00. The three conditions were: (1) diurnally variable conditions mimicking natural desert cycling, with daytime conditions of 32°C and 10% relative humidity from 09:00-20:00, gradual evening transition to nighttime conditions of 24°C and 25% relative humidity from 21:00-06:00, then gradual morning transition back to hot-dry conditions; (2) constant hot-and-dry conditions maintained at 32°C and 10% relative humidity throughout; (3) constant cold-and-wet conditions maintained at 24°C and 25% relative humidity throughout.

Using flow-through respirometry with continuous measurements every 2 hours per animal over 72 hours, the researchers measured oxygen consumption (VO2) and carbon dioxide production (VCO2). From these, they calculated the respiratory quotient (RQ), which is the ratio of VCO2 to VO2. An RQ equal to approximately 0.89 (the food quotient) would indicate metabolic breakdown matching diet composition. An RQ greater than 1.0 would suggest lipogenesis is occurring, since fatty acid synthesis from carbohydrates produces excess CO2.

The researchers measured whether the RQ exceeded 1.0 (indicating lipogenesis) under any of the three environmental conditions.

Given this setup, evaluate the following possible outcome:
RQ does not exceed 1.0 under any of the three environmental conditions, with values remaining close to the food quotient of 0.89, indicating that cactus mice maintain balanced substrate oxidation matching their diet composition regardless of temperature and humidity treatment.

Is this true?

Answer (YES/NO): NO